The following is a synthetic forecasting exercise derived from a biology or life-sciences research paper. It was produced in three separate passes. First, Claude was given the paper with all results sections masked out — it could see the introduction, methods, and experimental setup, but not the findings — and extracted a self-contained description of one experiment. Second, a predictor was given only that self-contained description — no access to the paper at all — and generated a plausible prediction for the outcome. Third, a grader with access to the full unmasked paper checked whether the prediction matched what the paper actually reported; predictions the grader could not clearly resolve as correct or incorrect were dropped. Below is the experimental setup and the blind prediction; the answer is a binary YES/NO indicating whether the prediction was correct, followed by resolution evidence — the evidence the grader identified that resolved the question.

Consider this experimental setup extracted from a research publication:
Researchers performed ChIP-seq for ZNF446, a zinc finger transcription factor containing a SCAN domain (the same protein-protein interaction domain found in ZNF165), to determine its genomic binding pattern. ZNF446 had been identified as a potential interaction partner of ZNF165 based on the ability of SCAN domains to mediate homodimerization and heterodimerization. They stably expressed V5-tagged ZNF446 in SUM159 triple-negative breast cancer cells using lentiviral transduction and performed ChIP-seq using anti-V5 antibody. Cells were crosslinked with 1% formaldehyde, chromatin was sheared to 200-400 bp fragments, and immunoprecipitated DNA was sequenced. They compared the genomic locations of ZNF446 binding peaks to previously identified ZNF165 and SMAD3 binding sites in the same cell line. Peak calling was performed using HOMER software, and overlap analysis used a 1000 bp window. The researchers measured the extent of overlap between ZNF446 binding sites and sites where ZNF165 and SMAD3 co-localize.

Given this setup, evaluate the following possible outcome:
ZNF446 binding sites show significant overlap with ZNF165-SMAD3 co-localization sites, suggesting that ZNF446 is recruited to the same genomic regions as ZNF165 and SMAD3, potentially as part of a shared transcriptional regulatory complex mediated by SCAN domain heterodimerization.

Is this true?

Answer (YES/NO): YES